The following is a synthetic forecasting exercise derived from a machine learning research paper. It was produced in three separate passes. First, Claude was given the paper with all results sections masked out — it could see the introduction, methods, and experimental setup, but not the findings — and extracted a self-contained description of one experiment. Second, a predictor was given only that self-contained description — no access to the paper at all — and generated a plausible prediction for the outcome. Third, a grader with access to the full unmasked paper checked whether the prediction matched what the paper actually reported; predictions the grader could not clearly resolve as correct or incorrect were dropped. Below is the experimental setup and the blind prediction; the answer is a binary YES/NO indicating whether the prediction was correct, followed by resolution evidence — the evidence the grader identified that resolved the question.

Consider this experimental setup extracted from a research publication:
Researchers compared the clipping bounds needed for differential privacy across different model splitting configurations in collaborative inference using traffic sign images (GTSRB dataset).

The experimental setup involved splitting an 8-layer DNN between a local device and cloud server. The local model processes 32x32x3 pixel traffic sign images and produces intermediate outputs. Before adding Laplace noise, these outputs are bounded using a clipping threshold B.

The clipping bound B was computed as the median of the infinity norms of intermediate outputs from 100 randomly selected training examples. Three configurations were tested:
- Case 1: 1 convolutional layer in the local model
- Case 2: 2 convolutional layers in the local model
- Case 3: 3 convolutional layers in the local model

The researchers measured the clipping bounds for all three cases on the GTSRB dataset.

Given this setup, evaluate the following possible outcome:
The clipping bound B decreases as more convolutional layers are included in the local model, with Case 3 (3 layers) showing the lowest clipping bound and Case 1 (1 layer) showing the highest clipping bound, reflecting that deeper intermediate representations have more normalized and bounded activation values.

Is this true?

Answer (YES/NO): NO